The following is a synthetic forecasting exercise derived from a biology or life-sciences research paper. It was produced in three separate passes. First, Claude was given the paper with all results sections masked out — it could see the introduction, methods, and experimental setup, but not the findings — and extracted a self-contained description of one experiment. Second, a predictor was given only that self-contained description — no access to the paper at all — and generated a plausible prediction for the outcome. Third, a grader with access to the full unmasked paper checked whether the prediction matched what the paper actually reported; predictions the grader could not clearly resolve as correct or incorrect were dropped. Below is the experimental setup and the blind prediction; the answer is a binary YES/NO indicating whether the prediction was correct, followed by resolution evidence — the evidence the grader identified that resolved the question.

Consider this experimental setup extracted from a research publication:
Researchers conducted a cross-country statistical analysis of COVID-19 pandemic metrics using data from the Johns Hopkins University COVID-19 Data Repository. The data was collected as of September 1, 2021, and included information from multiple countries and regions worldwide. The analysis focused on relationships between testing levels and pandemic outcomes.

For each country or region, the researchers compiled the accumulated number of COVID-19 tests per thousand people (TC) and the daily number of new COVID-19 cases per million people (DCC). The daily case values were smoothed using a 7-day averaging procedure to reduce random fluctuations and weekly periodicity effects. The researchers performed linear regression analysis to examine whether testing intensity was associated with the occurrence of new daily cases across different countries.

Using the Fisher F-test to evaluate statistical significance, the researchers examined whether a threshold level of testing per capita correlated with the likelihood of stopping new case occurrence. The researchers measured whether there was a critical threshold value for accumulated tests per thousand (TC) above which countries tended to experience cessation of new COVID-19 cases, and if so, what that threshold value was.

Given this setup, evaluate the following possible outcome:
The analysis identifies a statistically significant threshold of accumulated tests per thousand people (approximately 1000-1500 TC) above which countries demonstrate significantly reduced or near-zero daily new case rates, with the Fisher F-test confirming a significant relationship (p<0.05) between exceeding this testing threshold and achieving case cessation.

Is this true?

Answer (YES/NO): NO